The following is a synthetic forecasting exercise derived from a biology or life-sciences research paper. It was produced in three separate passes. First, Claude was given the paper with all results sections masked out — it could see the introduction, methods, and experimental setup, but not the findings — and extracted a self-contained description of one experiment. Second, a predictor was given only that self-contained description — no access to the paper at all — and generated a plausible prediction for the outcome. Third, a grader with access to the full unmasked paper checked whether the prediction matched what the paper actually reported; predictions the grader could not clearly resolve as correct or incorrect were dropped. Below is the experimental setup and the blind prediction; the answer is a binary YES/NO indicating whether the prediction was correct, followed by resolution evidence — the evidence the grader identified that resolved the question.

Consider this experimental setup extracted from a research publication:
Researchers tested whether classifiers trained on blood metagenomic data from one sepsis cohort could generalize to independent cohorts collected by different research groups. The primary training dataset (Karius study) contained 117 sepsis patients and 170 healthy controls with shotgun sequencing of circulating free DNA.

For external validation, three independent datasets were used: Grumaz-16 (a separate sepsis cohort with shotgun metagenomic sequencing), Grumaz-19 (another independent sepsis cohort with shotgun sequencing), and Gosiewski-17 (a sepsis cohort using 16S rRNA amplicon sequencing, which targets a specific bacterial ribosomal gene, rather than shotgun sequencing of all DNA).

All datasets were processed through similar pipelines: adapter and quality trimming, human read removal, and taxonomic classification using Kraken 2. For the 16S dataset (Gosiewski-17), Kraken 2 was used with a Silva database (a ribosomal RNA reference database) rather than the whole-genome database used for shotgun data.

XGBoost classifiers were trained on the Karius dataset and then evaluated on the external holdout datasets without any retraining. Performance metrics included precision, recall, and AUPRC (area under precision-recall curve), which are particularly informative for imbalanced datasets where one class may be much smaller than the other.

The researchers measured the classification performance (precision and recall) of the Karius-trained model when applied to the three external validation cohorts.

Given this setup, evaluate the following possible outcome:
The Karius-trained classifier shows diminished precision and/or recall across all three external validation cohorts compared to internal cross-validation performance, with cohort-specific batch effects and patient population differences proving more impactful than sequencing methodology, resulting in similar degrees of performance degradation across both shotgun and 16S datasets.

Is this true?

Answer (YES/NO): NO